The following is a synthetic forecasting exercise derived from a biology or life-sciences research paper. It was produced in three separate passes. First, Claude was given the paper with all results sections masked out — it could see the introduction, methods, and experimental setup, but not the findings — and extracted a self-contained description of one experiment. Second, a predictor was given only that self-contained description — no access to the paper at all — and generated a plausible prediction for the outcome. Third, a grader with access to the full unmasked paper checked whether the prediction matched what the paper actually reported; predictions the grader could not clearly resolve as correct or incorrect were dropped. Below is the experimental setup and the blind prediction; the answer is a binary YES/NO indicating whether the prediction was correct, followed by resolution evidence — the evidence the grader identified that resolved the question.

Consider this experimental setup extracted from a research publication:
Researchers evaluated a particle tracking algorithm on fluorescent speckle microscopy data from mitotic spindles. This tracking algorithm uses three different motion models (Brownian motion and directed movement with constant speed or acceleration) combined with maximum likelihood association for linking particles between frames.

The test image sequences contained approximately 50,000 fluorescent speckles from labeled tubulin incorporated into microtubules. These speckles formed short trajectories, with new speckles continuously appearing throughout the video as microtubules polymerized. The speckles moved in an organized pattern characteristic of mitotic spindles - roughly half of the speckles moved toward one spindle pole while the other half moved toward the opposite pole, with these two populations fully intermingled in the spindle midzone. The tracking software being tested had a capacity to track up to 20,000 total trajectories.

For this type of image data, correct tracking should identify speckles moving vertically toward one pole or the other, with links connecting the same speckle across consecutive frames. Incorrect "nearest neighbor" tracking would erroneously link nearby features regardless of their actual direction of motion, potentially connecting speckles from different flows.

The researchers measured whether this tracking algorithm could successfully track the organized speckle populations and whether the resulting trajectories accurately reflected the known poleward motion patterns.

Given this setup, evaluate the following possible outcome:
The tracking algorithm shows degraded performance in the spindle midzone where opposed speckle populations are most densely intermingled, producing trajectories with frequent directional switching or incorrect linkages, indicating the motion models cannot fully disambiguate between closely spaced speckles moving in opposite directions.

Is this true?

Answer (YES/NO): YES